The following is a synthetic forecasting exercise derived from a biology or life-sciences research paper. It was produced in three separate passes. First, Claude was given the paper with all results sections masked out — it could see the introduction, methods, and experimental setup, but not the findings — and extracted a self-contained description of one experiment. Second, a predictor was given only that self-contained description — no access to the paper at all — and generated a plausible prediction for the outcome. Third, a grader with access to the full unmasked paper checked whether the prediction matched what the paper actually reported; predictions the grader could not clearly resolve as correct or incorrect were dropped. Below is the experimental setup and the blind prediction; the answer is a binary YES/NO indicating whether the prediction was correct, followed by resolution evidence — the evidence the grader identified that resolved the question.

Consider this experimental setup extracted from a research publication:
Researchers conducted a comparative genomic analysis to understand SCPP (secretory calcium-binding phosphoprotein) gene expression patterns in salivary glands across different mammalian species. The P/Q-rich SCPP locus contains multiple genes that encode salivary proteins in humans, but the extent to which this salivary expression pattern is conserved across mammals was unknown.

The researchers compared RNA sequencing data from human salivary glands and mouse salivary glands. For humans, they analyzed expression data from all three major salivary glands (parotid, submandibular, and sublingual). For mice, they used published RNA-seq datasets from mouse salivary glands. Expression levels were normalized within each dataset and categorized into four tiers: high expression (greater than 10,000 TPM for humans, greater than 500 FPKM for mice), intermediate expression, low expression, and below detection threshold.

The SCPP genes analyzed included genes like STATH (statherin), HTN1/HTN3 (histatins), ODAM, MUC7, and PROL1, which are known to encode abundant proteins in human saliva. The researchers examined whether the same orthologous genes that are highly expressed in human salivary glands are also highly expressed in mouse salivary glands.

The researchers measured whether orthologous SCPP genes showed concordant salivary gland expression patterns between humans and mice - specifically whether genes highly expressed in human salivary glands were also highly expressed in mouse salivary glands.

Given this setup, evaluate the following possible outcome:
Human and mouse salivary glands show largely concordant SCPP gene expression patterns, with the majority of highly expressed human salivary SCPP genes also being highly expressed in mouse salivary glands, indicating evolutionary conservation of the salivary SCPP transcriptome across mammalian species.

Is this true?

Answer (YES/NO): NO